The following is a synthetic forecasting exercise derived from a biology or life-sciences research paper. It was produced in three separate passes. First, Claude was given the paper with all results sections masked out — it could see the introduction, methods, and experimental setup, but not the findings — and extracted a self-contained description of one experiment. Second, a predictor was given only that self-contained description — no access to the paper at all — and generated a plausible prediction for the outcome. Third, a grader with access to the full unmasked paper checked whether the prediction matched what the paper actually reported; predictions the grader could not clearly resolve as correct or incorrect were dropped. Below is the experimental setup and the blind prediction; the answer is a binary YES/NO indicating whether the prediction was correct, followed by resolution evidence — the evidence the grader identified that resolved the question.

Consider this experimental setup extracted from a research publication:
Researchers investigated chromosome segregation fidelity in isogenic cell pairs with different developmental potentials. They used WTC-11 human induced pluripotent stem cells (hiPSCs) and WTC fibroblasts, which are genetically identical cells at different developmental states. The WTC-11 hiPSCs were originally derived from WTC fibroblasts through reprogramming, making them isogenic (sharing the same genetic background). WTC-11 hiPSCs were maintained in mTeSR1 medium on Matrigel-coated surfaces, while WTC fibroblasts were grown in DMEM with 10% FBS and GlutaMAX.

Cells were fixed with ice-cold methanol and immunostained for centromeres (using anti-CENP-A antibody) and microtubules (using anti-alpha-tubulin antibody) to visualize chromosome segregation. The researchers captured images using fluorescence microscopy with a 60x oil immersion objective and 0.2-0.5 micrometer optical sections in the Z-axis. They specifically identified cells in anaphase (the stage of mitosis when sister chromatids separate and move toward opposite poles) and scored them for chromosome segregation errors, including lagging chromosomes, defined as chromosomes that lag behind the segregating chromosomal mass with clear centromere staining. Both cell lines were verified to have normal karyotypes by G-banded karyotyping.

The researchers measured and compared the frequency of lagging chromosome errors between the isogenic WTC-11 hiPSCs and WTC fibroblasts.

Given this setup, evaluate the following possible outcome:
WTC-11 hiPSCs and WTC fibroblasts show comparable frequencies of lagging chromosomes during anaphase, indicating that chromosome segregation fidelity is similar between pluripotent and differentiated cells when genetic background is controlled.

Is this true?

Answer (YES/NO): NO